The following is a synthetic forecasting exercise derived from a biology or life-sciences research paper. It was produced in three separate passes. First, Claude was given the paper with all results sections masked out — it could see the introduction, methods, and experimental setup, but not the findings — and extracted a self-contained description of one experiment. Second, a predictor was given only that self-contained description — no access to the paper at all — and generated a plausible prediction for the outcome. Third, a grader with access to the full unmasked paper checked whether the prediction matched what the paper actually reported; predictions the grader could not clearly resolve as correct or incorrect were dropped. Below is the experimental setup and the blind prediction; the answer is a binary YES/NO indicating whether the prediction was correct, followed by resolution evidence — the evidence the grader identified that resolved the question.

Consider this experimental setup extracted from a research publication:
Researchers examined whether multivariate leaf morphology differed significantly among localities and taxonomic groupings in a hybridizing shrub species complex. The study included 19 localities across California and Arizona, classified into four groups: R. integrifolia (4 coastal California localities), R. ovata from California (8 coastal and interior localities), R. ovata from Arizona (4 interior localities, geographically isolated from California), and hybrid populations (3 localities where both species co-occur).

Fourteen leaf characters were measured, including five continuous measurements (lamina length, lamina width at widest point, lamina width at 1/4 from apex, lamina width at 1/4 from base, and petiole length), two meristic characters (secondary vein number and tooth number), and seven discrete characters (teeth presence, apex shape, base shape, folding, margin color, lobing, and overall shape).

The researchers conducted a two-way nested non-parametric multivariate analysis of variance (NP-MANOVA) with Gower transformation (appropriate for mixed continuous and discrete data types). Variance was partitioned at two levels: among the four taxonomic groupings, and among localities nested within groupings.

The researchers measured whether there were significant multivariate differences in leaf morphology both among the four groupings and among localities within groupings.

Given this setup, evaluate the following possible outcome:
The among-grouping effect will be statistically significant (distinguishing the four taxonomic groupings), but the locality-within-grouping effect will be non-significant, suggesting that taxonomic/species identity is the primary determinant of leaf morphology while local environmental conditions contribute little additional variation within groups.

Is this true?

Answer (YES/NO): NO